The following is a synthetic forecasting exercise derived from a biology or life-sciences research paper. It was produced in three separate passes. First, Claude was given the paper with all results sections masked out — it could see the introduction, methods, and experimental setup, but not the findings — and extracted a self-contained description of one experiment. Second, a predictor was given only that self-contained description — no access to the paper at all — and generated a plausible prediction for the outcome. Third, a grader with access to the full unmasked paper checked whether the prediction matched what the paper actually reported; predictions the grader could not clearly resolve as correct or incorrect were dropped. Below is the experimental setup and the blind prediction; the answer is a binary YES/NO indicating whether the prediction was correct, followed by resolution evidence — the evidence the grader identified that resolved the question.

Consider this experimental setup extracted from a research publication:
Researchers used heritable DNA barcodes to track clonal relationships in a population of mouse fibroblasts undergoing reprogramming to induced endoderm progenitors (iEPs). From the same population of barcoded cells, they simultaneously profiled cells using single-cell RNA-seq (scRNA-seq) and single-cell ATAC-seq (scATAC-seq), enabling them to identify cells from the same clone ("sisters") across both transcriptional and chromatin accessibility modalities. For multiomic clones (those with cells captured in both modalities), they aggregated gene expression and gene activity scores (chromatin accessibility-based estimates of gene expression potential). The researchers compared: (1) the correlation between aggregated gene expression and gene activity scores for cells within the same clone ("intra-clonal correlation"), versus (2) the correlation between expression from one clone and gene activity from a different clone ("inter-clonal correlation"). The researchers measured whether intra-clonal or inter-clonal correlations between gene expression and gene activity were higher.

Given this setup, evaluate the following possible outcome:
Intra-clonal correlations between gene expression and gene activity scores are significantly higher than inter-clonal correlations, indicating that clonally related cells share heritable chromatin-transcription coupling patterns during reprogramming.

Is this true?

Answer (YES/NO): YES